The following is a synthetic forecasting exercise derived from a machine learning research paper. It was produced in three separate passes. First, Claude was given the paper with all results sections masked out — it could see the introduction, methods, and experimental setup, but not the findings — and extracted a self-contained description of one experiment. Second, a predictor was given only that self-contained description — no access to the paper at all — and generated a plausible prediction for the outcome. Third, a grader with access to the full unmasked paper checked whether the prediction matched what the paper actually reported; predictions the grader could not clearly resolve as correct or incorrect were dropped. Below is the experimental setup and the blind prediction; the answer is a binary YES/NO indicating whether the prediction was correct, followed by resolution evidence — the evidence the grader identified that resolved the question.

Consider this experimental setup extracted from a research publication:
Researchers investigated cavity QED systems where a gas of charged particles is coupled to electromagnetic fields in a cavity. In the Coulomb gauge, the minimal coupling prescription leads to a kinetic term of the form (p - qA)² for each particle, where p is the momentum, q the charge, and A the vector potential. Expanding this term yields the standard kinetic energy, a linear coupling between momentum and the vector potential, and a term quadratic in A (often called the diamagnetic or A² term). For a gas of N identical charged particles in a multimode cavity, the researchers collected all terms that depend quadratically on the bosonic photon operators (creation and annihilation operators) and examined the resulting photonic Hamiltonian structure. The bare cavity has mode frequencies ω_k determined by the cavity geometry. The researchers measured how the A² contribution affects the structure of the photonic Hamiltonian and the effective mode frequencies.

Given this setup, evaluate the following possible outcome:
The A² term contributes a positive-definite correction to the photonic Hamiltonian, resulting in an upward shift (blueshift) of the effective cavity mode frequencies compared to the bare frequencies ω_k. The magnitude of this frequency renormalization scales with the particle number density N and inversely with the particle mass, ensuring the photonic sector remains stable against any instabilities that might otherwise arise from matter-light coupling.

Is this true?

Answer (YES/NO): YES